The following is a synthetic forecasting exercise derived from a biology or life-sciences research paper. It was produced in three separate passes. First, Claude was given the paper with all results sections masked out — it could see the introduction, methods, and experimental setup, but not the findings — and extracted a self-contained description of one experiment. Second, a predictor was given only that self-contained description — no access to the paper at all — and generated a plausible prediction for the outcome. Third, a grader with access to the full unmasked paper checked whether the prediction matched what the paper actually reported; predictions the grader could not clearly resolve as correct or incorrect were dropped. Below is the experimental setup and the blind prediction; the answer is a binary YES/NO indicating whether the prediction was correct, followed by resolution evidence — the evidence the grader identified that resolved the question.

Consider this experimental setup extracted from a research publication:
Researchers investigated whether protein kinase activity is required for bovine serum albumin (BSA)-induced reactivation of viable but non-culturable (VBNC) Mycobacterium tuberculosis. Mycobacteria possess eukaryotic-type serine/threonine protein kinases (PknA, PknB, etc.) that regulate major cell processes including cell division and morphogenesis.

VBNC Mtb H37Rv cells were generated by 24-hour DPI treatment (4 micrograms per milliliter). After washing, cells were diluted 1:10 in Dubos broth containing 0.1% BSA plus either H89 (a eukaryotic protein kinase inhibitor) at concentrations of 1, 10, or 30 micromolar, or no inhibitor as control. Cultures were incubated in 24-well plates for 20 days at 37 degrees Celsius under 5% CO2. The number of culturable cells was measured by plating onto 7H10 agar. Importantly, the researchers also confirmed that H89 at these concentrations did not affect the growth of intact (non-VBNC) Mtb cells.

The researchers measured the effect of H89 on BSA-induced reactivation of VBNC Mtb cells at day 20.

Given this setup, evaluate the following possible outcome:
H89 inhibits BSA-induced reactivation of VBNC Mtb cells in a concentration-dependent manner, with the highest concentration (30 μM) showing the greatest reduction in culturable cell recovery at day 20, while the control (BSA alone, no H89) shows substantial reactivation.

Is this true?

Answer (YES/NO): YES